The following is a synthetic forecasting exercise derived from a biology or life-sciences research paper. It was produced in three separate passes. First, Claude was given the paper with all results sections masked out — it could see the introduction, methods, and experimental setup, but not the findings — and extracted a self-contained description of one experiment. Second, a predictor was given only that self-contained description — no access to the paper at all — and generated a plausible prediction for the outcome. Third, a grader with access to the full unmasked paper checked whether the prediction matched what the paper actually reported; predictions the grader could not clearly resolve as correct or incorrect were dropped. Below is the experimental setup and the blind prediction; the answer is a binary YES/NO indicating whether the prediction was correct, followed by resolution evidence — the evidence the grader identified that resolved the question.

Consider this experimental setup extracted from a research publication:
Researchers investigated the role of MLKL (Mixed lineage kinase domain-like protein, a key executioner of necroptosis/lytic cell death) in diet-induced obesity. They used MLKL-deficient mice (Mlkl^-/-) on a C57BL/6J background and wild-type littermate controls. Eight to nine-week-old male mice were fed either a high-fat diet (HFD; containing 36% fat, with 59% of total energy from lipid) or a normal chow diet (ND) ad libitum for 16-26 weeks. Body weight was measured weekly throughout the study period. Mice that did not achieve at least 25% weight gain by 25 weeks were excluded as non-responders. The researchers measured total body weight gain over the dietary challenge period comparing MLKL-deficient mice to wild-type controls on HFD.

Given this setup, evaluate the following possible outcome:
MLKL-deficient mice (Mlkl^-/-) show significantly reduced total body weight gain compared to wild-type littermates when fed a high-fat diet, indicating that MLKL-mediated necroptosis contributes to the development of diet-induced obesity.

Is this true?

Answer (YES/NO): NO